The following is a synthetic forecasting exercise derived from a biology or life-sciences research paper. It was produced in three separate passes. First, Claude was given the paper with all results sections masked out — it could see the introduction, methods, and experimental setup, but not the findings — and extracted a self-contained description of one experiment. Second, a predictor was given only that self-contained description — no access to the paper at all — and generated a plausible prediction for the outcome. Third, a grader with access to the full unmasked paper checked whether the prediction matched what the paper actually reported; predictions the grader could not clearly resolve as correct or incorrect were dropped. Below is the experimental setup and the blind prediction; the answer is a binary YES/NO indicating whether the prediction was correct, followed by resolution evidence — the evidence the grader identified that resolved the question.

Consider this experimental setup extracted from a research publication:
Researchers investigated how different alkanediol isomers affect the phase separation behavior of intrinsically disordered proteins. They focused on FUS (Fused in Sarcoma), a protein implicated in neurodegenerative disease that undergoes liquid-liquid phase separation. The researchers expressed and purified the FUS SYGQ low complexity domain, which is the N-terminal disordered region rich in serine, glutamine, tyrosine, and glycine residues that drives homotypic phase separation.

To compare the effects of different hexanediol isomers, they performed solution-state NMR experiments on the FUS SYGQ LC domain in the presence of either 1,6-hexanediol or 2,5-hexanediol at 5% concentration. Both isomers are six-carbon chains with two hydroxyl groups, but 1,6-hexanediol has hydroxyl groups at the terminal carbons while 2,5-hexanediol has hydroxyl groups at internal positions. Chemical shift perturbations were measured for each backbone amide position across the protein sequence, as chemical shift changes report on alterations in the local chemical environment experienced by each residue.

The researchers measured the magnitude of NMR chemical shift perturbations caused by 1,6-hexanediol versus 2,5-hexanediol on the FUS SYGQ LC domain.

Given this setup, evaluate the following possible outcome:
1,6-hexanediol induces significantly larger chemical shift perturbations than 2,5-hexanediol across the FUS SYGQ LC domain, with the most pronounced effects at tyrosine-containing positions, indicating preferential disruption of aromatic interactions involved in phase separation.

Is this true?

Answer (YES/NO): NO